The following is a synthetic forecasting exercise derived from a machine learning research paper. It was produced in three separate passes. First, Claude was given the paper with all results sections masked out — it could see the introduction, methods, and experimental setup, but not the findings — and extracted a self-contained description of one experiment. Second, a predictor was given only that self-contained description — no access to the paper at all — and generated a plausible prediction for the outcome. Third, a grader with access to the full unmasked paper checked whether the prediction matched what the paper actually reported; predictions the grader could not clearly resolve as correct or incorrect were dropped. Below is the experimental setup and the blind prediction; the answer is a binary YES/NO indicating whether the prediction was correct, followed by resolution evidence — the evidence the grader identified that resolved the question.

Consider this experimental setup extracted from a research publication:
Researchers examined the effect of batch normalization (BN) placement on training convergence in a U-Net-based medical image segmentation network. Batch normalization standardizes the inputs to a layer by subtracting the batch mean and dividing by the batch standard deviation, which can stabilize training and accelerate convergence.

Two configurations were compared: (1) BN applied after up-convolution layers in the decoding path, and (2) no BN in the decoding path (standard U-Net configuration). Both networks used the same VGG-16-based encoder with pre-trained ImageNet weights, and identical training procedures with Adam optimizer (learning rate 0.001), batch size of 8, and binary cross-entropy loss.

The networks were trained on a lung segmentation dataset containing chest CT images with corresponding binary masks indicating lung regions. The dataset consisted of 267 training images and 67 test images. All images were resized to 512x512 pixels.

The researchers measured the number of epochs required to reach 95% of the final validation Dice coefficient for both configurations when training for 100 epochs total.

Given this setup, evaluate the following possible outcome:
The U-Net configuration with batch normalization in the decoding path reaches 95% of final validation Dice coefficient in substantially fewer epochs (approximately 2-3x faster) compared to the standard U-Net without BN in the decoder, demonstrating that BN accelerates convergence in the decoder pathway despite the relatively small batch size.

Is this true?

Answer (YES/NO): YES